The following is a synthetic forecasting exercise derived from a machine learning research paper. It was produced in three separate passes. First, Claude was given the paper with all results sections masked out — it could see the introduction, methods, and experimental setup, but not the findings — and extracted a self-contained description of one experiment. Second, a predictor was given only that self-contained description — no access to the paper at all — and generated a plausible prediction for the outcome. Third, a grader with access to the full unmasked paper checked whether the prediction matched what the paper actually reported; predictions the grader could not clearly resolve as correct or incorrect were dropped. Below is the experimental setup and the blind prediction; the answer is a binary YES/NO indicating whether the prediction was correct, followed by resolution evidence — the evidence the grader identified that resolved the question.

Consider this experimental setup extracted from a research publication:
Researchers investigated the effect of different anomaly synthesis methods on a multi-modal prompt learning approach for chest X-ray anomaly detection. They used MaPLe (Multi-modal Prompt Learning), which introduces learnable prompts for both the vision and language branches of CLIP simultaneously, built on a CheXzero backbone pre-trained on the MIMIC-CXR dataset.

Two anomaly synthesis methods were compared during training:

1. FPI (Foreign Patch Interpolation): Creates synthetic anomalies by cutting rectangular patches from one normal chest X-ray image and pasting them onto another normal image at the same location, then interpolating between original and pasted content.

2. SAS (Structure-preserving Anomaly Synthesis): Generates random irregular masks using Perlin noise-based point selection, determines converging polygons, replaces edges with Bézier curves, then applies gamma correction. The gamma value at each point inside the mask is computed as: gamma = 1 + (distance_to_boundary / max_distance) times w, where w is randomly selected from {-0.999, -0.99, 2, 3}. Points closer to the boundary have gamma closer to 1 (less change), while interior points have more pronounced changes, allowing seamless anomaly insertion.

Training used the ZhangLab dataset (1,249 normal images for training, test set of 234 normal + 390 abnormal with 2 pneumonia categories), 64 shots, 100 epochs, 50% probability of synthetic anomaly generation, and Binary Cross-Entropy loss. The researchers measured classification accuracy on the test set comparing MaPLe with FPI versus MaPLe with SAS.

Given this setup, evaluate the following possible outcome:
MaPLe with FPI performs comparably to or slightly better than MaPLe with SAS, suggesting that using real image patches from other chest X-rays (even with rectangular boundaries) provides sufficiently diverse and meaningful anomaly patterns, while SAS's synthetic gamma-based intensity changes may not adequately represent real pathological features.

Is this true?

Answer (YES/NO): NO